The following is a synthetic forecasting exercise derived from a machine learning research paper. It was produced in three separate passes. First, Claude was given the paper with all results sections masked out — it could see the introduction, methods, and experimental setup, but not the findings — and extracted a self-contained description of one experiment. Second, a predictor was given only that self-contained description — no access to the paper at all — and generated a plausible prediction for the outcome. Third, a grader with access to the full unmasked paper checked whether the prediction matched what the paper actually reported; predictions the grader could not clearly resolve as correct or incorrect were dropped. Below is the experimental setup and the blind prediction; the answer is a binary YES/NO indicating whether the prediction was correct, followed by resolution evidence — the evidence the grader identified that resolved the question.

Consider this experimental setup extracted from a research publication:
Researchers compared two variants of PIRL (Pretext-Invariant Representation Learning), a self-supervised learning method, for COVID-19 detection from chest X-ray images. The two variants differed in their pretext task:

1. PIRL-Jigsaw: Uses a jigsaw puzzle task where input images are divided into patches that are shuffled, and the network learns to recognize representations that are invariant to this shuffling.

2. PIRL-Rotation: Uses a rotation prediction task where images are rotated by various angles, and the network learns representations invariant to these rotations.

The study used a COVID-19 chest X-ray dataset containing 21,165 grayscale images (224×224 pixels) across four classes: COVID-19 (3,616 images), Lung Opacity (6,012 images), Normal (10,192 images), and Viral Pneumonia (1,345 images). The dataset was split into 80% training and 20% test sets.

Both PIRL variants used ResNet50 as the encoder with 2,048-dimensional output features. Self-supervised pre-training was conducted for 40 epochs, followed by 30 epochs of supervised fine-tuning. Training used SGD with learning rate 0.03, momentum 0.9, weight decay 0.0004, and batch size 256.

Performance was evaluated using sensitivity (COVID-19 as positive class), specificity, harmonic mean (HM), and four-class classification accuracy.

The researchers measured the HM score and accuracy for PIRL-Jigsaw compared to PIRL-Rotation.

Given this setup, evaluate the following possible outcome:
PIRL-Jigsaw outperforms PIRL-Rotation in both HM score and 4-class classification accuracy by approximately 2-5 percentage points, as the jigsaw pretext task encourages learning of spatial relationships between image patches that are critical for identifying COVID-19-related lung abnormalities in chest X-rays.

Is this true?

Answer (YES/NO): NO